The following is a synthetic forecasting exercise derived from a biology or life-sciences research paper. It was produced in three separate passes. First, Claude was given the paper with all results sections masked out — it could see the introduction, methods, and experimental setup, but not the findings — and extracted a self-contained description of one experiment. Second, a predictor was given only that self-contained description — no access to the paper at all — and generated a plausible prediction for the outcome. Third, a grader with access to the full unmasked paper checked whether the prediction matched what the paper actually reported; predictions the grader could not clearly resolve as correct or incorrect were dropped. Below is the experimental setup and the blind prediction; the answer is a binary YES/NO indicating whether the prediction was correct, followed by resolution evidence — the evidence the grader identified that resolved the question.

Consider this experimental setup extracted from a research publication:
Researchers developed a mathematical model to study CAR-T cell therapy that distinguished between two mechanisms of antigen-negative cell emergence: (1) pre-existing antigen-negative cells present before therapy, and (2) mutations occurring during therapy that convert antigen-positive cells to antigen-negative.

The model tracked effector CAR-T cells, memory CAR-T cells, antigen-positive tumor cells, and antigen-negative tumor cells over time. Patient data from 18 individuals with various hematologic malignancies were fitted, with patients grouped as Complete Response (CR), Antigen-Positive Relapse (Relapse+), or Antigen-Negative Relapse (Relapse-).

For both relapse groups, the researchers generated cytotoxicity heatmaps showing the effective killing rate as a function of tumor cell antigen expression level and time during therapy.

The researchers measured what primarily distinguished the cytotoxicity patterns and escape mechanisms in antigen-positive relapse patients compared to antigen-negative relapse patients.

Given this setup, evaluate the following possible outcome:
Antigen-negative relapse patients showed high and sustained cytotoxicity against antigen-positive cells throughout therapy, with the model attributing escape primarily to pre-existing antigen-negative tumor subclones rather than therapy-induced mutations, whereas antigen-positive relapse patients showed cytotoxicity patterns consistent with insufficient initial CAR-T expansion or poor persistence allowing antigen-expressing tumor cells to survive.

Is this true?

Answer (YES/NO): NO